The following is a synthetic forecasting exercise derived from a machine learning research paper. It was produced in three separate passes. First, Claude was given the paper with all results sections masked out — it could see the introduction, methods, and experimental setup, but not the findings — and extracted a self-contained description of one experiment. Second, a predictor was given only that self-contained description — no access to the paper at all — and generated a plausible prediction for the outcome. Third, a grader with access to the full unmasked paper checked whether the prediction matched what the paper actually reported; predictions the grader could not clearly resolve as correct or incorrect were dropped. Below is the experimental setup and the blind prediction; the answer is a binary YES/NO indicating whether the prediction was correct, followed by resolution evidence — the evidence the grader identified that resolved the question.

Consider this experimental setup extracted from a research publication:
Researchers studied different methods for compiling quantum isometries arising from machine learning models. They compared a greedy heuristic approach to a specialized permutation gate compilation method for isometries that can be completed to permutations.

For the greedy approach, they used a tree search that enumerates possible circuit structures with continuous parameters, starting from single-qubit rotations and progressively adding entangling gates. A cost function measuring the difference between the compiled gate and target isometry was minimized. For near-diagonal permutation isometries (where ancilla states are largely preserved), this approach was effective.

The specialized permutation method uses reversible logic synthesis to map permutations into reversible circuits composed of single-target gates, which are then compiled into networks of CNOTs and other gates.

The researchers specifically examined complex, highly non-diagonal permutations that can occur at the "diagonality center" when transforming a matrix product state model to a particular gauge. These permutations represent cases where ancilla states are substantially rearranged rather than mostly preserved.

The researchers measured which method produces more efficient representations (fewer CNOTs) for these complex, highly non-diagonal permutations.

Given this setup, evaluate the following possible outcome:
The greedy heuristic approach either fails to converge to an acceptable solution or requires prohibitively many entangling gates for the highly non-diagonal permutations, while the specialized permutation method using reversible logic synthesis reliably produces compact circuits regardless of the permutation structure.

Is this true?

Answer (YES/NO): NO